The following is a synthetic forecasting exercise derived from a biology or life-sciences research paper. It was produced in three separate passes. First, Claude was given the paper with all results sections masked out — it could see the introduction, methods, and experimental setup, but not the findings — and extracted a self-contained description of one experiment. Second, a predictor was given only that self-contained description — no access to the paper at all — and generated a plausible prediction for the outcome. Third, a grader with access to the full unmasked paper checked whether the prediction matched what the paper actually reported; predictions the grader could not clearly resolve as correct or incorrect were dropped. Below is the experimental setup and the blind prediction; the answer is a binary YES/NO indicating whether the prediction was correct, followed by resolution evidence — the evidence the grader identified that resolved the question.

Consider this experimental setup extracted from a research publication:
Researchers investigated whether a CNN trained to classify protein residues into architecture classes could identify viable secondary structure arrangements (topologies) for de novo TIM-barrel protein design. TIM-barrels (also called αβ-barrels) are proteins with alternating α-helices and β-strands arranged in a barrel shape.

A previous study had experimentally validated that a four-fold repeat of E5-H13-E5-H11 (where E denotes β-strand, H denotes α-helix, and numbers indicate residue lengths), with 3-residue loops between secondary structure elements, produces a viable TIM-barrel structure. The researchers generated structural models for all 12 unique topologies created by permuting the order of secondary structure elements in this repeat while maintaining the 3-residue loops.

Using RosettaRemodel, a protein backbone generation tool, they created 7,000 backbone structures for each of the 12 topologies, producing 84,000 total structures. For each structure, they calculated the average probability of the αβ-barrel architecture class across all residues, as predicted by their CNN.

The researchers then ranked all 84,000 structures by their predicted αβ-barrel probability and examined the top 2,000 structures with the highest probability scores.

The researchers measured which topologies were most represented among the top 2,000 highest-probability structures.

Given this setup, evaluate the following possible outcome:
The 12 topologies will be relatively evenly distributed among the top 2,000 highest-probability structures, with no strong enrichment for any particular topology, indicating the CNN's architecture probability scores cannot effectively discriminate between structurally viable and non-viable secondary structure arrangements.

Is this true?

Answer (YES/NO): NO